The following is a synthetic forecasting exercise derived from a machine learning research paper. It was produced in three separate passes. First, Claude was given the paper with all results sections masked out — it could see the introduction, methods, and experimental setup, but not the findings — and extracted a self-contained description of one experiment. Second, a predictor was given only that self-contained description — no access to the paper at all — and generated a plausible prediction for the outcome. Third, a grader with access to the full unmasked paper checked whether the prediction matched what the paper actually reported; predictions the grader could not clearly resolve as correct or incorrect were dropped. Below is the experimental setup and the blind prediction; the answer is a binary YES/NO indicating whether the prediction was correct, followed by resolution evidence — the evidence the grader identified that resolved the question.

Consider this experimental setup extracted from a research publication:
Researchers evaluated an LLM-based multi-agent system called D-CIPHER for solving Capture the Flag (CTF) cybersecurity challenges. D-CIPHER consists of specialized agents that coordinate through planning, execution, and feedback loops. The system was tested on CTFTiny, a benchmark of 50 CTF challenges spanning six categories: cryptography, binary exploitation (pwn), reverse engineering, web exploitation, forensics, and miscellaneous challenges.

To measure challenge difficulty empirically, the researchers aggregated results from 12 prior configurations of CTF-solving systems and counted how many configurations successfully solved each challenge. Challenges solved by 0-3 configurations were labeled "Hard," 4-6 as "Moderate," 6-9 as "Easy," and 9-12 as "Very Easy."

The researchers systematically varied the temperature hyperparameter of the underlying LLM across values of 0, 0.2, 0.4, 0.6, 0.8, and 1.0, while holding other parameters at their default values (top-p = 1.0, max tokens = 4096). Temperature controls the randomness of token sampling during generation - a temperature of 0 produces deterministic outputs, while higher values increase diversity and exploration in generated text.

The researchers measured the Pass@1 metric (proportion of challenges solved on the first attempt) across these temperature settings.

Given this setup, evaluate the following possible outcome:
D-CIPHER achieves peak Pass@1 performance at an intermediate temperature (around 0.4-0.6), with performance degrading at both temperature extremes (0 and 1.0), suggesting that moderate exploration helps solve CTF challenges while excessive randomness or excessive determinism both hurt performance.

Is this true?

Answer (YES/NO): NO